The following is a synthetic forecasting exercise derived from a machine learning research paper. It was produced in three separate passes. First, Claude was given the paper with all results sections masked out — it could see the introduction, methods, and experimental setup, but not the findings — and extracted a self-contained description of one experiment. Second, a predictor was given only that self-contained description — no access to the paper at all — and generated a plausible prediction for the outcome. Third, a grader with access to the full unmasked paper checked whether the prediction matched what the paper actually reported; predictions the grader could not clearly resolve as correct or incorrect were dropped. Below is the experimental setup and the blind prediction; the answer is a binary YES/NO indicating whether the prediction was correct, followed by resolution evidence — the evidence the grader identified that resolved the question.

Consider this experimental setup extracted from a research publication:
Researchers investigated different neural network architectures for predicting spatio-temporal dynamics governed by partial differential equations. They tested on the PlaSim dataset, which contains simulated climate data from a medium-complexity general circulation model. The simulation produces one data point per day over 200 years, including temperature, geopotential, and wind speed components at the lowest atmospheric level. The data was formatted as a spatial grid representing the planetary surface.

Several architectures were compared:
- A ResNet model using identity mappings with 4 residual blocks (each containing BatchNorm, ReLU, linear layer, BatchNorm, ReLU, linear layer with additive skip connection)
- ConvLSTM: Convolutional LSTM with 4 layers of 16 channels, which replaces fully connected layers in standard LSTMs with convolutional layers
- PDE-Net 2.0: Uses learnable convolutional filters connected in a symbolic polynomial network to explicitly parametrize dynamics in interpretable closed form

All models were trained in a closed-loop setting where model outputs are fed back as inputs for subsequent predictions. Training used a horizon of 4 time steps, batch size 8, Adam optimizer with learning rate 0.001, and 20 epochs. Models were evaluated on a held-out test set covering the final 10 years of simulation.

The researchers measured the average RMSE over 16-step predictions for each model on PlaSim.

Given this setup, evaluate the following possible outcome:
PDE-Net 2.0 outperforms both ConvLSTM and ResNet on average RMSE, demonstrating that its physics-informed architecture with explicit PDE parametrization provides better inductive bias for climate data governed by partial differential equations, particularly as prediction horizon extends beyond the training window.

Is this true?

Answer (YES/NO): NO